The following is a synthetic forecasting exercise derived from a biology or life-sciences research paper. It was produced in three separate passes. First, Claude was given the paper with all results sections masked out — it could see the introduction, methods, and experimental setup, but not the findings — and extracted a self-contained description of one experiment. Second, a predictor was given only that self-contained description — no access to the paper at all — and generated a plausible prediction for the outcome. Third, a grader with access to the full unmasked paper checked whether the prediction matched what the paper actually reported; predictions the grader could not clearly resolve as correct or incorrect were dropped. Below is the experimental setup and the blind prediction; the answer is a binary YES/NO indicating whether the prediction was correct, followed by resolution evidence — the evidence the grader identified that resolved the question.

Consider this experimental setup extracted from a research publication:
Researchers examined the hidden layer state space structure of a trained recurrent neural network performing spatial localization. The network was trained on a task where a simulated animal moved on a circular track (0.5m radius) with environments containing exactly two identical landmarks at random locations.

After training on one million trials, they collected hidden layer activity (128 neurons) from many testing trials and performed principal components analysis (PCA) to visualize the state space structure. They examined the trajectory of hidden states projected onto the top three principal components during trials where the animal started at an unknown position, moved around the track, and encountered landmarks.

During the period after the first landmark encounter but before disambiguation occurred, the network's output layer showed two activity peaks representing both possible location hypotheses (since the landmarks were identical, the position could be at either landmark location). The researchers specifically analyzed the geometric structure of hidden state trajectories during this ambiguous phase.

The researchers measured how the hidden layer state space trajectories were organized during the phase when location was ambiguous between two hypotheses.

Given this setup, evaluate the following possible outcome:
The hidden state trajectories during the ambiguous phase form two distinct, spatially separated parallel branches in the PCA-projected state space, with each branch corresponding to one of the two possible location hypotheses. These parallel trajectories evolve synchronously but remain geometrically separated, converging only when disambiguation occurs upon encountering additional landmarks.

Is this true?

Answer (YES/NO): NO